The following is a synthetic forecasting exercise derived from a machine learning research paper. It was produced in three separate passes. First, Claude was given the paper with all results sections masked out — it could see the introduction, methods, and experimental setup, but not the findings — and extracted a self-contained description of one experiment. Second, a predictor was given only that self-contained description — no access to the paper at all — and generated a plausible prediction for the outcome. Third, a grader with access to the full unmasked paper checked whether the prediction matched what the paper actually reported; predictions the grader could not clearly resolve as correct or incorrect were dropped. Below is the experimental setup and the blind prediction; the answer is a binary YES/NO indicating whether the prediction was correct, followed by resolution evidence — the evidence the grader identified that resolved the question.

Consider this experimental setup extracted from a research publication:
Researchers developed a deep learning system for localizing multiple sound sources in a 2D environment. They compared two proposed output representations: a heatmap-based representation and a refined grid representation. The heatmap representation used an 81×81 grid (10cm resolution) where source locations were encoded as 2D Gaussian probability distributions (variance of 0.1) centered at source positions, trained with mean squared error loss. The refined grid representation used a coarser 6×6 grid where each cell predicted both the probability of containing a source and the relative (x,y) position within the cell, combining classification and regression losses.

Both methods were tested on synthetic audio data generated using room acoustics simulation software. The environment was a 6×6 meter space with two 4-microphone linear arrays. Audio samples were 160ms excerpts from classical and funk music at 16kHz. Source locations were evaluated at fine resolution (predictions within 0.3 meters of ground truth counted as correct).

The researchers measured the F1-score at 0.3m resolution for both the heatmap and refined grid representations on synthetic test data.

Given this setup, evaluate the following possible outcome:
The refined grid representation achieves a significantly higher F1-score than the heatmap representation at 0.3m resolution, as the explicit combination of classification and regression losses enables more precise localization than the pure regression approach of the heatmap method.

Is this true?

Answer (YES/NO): NO